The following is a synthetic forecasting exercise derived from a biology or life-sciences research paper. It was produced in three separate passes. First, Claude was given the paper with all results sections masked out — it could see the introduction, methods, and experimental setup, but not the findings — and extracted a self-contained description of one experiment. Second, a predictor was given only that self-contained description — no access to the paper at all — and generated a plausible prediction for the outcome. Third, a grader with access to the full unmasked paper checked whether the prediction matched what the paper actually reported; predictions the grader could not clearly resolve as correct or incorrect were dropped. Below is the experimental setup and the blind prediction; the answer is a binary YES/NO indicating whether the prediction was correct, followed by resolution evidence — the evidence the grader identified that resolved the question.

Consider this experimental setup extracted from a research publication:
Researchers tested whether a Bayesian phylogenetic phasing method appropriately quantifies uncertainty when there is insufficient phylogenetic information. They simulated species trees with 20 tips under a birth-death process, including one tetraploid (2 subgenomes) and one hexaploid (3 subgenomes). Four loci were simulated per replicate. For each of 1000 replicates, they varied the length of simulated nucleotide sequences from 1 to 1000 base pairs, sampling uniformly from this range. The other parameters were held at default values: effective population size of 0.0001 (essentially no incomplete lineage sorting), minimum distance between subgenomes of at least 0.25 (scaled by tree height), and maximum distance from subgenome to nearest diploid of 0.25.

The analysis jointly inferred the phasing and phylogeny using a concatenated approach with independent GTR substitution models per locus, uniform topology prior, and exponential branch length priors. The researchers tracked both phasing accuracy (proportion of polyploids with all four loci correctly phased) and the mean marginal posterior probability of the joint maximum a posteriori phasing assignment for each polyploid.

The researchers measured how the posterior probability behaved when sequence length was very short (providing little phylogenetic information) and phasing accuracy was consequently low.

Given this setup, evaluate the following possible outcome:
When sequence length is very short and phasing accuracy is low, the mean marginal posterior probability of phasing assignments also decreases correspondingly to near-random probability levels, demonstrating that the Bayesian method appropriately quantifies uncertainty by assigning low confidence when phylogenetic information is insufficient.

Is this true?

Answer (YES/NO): YES